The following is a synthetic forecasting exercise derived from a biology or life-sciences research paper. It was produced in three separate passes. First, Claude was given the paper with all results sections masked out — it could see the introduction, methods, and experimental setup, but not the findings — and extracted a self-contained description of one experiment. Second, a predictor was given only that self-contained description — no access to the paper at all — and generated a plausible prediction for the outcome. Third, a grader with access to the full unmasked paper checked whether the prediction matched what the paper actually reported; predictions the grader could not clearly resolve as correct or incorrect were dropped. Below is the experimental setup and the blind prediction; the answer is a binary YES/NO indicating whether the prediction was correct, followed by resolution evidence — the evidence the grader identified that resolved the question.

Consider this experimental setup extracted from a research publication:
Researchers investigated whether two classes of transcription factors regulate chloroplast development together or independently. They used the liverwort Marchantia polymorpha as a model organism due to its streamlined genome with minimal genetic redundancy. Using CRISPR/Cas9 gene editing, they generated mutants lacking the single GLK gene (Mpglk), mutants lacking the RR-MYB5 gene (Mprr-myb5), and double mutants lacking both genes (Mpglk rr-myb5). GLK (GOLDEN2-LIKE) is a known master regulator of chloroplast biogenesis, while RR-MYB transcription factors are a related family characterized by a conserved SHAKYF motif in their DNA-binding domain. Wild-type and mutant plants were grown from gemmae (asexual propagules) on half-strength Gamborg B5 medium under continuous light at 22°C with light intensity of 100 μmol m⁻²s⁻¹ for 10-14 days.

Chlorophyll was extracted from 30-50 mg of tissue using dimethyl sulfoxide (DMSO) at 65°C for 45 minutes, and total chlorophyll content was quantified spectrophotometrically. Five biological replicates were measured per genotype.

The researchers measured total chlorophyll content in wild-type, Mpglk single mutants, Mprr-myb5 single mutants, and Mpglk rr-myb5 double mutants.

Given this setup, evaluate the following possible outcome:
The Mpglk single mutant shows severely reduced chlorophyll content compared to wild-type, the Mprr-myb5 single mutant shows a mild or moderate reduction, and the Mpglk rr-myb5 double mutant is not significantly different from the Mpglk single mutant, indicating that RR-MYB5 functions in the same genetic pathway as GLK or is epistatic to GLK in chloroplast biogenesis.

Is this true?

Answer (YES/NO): NO